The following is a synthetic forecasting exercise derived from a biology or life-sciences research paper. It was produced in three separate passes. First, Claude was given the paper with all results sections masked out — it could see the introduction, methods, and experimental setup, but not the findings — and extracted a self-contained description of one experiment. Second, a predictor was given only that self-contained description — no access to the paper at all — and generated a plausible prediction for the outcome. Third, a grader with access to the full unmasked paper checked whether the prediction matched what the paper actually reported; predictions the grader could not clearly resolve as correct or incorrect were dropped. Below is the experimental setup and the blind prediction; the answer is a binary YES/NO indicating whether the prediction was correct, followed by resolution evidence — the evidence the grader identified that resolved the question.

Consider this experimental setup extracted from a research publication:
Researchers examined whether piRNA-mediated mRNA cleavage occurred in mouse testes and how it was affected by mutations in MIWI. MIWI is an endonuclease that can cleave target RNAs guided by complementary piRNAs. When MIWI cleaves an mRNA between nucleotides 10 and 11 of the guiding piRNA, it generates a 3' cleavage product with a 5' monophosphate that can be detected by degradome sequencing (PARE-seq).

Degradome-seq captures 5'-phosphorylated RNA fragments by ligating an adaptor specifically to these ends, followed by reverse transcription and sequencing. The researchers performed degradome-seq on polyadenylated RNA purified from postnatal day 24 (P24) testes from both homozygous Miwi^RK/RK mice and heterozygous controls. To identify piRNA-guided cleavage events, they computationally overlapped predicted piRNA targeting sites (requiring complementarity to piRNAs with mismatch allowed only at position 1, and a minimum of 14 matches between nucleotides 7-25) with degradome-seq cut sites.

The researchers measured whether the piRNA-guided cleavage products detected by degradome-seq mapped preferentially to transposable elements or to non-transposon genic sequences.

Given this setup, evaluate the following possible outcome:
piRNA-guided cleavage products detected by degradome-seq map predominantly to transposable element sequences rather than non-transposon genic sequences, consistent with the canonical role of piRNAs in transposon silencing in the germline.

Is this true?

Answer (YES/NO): NO